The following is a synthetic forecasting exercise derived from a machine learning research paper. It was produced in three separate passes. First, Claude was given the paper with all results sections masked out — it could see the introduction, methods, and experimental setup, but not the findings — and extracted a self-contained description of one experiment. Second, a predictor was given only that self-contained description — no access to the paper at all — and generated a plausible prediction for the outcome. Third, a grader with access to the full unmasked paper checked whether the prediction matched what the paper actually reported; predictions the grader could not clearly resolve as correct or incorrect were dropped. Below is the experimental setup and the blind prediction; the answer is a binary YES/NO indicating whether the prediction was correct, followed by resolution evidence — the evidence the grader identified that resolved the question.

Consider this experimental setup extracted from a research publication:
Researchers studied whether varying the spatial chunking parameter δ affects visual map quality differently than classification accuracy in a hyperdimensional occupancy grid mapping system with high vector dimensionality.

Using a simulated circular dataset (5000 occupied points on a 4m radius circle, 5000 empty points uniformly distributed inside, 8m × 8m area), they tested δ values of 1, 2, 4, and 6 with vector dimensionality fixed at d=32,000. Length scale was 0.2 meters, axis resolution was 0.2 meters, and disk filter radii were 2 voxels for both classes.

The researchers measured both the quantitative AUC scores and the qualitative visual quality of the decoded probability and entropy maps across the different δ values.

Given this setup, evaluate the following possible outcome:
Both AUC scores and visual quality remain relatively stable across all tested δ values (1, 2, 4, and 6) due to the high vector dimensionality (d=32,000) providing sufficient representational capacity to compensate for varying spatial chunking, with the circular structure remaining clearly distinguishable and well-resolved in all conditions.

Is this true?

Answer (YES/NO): NO